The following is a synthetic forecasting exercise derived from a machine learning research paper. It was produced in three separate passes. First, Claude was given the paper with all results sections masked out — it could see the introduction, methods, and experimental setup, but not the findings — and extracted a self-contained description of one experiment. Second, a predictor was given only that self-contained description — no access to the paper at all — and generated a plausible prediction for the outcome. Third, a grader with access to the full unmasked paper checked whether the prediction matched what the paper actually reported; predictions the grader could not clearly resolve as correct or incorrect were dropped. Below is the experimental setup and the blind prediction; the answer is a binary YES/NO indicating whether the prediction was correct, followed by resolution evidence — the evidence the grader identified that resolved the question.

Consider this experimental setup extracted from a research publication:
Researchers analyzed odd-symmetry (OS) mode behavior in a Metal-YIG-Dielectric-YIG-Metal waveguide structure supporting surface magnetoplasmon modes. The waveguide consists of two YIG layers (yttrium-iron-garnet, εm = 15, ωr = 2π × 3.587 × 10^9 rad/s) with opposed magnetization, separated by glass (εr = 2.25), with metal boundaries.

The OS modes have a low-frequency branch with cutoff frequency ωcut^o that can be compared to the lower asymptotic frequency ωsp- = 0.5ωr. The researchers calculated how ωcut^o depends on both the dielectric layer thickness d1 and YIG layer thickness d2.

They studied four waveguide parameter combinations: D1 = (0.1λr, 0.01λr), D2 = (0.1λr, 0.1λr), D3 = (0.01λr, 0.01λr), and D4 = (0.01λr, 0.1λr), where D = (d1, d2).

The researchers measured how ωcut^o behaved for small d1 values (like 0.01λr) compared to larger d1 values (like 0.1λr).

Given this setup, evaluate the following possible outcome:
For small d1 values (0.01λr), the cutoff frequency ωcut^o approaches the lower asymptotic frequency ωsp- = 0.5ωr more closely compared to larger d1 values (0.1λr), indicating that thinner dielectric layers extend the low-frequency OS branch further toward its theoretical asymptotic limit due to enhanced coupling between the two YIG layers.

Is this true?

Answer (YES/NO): YES